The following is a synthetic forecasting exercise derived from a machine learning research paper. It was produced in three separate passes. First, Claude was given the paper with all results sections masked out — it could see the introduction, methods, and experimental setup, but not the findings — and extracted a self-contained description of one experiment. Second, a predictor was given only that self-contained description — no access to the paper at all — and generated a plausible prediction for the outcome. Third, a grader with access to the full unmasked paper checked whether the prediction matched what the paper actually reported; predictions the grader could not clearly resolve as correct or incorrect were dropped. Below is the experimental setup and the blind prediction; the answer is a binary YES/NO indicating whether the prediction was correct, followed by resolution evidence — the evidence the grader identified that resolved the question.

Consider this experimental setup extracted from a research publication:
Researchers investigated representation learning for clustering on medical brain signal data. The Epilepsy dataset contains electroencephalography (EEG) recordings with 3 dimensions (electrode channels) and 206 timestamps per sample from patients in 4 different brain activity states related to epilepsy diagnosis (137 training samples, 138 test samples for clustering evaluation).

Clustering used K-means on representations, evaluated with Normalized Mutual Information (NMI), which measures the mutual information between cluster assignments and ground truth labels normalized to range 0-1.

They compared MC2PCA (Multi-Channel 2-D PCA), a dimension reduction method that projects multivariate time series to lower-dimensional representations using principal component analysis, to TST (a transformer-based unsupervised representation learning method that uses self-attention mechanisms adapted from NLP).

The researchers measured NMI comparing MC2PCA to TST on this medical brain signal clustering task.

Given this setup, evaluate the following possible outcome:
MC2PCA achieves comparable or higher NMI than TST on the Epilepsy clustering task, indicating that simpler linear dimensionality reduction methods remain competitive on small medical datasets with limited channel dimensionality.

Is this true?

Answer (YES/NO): NO